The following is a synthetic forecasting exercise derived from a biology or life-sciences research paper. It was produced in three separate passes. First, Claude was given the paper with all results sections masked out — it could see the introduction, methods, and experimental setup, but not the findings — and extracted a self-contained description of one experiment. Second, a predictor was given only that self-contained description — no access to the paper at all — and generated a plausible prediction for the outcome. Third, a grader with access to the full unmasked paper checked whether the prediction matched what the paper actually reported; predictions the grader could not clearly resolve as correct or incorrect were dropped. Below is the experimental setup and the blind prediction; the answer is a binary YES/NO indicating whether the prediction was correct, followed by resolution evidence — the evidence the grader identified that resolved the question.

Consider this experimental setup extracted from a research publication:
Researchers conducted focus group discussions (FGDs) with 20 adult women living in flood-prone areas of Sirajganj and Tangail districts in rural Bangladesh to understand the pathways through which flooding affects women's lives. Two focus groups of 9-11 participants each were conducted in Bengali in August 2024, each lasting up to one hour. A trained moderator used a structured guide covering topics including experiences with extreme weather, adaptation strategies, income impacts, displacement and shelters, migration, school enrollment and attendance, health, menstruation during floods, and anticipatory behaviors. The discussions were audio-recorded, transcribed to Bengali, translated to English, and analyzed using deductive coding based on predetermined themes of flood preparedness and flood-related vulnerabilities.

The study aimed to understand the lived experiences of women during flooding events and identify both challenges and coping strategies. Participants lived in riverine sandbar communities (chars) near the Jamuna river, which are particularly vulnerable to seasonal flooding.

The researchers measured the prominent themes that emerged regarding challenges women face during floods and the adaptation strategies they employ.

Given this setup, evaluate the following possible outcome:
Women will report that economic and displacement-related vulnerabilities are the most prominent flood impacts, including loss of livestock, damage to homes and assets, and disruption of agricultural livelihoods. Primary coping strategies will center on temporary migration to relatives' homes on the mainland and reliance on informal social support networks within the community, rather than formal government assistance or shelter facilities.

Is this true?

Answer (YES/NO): NO